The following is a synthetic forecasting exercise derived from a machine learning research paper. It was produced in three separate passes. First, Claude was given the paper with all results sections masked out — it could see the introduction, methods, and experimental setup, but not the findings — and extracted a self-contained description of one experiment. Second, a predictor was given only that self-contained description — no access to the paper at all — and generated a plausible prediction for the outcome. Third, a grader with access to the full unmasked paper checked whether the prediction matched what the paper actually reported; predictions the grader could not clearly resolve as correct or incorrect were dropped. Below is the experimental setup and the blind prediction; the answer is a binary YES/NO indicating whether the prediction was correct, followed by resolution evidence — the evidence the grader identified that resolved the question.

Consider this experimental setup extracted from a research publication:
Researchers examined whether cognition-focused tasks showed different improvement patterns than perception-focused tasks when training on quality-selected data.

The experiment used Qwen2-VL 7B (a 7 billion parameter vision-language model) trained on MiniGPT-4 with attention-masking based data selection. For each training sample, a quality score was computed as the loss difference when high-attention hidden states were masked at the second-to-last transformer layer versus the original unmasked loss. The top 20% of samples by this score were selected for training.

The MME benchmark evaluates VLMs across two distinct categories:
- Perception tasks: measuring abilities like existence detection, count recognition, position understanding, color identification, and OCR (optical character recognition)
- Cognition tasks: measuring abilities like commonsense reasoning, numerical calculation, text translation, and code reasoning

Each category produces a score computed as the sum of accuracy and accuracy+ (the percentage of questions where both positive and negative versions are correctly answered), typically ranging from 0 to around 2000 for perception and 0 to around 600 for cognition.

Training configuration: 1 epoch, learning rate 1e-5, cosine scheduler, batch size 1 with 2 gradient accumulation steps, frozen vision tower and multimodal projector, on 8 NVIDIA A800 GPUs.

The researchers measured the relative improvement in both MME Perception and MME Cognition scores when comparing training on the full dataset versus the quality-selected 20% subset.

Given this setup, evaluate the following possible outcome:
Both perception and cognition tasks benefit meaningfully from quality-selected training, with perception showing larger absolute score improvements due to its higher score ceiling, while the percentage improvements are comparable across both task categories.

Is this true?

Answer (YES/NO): NO